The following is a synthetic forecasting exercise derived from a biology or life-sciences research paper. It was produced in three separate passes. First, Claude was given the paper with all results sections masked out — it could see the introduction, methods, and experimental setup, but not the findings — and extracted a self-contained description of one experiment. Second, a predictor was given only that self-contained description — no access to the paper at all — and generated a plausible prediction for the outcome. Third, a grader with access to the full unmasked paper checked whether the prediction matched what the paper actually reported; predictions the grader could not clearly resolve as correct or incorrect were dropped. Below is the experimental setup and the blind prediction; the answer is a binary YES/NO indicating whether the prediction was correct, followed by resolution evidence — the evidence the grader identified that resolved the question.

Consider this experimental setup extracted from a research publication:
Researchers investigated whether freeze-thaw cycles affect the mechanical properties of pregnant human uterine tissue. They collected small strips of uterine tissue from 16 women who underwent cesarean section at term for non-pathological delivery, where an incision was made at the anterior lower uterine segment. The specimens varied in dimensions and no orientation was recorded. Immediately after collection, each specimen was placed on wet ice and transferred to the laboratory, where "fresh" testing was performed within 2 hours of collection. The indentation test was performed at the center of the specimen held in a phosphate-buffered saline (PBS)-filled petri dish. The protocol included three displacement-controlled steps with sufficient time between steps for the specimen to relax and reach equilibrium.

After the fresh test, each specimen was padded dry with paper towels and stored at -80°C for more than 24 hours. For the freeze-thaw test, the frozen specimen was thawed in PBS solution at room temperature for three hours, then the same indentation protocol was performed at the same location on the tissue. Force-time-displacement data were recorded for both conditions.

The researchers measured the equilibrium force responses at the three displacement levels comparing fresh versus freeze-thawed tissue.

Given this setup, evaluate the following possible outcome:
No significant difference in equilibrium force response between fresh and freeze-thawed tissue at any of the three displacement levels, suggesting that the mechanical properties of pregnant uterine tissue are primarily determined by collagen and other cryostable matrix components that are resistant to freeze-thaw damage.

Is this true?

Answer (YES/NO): YES